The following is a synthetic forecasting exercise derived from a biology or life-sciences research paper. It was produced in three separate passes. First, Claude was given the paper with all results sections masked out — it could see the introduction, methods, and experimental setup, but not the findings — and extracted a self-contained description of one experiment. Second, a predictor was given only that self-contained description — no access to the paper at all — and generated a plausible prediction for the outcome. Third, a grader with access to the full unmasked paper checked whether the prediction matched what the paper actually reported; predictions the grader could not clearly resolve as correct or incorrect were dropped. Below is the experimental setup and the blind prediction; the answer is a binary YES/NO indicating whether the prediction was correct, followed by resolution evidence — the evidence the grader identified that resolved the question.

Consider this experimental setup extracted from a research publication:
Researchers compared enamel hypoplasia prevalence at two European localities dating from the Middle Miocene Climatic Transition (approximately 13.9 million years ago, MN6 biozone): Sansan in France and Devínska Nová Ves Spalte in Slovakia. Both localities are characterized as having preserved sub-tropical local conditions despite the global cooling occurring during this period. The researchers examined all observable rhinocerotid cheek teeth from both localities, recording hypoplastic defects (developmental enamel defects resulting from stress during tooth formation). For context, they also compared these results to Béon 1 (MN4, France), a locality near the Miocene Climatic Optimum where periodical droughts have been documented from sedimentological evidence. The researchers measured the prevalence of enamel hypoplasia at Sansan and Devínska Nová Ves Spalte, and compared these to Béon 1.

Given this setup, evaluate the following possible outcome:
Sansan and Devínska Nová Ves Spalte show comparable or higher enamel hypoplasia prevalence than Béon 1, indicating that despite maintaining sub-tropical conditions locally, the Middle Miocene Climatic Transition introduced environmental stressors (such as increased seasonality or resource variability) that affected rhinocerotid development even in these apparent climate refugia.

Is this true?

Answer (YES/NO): NO